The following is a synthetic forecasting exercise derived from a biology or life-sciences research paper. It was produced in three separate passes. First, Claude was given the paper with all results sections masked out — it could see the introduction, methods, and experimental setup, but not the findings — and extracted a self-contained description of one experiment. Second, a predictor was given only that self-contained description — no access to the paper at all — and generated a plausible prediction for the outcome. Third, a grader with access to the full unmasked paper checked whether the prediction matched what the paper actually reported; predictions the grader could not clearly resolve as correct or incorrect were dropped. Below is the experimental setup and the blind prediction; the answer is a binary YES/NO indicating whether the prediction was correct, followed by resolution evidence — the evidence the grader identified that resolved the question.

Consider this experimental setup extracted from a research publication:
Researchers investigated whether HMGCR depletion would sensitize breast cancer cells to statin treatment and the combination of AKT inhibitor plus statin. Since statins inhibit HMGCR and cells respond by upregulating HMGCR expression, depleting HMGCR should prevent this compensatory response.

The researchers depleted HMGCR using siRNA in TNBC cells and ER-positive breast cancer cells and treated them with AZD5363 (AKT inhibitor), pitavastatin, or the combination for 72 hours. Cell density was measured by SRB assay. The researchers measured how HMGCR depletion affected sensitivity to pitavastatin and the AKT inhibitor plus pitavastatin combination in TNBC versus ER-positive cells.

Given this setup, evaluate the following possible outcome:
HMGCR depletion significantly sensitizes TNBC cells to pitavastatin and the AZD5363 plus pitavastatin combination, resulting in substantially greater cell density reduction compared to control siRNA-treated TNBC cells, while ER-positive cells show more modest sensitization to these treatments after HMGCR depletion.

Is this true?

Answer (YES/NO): NO